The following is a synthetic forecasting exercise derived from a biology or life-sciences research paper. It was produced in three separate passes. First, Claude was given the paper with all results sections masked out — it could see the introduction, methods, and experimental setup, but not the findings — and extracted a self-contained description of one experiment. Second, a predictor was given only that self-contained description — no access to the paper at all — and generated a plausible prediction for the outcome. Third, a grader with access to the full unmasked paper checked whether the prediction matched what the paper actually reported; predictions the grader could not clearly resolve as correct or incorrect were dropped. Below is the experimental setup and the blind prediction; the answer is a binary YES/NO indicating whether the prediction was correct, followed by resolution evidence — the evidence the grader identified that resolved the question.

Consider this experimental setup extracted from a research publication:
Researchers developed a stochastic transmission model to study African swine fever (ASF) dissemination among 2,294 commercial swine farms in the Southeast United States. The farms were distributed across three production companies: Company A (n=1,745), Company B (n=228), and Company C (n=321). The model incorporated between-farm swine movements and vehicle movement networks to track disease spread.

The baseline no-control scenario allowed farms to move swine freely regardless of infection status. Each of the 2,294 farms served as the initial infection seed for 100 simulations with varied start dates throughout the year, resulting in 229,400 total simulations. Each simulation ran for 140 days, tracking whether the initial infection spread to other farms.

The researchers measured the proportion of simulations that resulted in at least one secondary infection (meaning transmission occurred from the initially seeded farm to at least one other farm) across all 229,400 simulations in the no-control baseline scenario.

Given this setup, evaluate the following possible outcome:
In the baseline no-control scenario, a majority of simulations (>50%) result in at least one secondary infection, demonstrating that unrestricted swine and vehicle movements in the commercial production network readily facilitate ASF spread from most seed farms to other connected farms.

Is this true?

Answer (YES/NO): YES